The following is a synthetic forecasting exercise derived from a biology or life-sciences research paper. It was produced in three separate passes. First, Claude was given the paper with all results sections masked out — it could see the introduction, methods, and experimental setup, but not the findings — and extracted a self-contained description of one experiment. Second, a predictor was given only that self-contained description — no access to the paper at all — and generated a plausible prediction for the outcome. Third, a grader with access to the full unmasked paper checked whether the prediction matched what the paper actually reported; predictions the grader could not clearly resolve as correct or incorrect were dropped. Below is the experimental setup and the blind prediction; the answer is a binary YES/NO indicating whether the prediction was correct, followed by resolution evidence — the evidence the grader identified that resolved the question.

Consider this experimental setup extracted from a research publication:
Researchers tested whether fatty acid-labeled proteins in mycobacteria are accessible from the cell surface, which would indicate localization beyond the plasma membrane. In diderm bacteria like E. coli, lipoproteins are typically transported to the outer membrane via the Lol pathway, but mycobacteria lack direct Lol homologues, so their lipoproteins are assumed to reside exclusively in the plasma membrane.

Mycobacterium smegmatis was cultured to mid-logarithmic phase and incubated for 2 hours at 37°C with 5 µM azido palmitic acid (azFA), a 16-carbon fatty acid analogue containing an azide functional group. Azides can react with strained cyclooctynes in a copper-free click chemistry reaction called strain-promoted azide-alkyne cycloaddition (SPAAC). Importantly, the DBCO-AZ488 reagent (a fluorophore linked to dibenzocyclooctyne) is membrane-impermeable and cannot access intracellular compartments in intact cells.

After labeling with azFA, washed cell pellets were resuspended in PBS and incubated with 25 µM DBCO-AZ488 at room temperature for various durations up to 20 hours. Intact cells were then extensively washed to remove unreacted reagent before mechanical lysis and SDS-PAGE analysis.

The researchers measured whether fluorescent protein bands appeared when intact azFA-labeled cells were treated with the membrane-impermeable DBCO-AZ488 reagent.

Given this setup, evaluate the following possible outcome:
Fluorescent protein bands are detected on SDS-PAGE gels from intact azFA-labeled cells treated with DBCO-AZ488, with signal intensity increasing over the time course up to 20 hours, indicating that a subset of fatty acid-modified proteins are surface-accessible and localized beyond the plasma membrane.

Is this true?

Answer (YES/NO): NO